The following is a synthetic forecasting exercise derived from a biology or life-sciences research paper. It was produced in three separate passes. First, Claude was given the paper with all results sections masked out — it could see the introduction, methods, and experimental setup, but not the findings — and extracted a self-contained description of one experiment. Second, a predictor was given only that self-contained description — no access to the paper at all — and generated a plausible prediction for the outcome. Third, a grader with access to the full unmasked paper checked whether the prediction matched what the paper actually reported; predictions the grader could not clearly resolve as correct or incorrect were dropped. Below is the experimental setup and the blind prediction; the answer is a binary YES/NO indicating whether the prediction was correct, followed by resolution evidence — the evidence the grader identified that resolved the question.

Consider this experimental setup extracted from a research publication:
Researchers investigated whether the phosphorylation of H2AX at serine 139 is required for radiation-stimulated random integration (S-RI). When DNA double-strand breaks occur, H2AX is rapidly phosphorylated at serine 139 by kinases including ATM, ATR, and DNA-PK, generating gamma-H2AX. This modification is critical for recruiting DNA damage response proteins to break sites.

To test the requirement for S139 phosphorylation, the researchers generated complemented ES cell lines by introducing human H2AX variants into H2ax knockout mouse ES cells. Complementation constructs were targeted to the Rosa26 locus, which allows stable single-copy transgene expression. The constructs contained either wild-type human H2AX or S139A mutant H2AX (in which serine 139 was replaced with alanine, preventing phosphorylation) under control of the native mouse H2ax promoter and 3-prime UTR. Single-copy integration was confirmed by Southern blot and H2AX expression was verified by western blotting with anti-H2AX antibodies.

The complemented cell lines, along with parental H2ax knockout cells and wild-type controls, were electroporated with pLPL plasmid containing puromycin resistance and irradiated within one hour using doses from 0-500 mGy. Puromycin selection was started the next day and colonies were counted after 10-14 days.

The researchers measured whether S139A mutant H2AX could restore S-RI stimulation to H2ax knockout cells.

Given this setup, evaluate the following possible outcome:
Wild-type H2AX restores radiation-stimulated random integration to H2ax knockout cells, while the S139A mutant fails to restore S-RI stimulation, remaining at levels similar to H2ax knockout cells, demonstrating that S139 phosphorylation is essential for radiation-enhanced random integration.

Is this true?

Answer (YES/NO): YES